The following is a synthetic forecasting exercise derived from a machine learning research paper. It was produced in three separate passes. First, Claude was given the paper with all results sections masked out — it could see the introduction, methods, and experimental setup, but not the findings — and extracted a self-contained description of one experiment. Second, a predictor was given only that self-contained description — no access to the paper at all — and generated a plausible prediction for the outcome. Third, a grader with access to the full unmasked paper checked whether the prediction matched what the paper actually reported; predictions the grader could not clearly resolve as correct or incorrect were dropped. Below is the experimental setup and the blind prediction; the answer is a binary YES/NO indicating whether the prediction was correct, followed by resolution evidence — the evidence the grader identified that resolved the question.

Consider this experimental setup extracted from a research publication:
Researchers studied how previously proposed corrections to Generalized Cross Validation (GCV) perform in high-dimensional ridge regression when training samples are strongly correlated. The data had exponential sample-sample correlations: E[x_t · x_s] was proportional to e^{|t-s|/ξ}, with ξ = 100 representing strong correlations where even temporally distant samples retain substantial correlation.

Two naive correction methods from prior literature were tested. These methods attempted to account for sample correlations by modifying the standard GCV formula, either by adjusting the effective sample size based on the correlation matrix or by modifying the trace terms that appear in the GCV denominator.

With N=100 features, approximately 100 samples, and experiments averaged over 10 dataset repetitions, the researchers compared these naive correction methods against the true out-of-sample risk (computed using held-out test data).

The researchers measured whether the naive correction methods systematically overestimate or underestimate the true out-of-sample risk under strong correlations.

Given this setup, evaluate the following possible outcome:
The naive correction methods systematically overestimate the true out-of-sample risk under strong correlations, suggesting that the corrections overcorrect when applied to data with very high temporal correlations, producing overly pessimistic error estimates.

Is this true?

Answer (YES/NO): NO